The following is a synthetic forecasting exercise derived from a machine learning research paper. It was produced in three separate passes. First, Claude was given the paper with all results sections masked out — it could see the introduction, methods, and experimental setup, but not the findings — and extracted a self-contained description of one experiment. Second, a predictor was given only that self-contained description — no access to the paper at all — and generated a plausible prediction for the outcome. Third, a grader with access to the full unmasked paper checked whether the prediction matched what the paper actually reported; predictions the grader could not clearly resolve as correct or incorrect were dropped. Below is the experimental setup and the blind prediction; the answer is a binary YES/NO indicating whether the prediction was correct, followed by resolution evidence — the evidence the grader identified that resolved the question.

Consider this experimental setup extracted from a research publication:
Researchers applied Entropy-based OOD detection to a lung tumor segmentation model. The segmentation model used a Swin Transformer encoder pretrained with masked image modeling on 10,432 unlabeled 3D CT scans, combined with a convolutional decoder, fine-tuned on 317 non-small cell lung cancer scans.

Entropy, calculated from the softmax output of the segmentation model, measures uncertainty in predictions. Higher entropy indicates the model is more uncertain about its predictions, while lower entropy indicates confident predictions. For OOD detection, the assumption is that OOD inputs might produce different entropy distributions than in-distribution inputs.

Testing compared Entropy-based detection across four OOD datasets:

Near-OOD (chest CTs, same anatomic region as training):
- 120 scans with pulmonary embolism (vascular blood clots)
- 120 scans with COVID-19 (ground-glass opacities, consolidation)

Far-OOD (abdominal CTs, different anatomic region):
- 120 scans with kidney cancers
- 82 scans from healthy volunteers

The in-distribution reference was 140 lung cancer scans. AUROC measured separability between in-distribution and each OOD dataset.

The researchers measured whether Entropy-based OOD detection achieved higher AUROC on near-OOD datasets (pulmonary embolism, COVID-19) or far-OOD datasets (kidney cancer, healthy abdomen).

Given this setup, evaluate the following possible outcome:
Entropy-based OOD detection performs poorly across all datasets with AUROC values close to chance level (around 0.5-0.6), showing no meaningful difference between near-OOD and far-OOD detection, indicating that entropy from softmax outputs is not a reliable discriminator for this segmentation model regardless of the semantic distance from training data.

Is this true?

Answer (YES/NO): NO